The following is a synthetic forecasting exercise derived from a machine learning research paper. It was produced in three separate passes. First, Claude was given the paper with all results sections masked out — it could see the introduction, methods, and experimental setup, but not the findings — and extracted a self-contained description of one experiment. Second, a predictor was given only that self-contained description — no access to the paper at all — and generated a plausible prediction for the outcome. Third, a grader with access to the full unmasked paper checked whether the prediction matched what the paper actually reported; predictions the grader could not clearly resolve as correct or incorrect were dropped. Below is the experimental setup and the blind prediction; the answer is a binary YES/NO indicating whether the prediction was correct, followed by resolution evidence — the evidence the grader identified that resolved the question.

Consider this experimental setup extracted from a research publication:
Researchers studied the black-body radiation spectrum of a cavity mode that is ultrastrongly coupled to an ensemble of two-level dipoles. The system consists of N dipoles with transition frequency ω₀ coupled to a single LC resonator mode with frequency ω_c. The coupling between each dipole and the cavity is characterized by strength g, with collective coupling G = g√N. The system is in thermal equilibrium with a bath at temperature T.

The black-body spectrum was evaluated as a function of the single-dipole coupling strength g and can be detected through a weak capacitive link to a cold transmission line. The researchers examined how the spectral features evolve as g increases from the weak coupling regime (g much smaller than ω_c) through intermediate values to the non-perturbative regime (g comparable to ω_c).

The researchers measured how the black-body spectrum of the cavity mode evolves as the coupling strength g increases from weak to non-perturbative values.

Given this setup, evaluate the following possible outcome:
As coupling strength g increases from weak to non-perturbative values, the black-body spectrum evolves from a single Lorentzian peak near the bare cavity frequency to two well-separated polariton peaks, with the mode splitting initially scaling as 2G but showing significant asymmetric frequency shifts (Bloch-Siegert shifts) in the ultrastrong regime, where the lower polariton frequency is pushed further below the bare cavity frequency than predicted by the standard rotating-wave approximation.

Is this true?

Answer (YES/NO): NO